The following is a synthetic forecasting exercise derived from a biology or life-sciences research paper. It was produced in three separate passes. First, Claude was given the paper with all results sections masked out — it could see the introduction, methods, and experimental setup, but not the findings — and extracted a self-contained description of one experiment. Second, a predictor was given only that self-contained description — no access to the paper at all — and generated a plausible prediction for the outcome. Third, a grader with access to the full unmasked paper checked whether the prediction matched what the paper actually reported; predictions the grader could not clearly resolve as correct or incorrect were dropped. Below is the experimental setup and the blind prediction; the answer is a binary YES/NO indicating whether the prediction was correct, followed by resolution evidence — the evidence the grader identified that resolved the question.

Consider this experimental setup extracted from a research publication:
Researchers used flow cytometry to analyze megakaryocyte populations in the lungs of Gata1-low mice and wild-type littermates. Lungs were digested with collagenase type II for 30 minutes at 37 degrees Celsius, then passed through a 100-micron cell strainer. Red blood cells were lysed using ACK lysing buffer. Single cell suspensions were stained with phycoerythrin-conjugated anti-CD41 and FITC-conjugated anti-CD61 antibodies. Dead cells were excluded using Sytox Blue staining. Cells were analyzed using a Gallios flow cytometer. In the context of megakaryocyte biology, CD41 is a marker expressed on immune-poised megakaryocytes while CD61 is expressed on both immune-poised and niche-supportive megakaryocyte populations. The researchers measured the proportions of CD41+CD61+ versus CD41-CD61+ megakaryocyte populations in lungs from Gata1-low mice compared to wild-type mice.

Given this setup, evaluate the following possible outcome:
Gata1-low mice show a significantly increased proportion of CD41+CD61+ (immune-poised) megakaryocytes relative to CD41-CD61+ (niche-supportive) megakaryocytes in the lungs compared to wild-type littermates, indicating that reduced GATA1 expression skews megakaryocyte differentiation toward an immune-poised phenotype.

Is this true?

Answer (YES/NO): NO